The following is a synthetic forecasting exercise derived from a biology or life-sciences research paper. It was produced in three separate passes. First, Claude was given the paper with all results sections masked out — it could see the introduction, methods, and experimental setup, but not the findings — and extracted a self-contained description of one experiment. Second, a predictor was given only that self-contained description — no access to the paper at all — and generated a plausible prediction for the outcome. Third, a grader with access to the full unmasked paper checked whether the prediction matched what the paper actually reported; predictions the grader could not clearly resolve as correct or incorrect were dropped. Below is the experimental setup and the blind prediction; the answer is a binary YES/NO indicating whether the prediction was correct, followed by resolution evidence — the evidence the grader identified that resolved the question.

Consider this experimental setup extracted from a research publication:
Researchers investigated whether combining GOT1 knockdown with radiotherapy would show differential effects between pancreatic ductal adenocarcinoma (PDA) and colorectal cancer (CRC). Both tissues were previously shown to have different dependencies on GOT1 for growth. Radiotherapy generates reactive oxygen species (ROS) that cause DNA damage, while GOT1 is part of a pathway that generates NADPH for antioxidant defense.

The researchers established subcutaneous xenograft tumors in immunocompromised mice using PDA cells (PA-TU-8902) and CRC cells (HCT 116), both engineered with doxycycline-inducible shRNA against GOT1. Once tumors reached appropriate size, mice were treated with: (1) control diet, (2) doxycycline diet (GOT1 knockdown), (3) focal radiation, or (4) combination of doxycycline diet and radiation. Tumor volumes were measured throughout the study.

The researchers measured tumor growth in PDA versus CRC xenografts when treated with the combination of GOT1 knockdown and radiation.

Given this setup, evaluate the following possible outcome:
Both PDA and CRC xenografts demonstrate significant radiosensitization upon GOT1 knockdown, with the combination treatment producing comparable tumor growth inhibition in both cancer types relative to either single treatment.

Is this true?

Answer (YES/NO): NO